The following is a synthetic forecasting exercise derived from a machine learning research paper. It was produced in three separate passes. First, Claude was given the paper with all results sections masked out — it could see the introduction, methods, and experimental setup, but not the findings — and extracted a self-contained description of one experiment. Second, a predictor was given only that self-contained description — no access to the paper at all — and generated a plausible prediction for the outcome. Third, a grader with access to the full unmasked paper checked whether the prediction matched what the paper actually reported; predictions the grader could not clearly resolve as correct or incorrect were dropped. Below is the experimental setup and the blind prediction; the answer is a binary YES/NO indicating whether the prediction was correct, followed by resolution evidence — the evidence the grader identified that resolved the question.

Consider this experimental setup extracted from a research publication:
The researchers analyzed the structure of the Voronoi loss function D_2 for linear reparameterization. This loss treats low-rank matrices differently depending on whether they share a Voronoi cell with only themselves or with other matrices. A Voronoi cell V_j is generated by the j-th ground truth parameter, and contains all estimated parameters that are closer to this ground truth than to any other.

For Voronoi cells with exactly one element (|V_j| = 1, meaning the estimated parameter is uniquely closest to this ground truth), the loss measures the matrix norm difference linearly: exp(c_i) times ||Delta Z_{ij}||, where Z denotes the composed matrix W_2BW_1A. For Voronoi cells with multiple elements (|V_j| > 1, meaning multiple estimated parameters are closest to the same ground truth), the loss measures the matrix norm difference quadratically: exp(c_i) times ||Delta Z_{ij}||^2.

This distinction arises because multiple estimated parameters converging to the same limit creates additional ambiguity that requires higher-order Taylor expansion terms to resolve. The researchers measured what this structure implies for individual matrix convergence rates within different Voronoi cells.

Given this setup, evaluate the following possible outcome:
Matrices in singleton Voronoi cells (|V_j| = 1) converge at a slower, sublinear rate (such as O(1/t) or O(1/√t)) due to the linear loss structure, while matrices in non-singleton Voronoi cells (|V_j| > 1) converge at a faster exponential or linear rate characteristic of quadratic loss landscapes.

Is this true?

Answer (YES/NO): NO